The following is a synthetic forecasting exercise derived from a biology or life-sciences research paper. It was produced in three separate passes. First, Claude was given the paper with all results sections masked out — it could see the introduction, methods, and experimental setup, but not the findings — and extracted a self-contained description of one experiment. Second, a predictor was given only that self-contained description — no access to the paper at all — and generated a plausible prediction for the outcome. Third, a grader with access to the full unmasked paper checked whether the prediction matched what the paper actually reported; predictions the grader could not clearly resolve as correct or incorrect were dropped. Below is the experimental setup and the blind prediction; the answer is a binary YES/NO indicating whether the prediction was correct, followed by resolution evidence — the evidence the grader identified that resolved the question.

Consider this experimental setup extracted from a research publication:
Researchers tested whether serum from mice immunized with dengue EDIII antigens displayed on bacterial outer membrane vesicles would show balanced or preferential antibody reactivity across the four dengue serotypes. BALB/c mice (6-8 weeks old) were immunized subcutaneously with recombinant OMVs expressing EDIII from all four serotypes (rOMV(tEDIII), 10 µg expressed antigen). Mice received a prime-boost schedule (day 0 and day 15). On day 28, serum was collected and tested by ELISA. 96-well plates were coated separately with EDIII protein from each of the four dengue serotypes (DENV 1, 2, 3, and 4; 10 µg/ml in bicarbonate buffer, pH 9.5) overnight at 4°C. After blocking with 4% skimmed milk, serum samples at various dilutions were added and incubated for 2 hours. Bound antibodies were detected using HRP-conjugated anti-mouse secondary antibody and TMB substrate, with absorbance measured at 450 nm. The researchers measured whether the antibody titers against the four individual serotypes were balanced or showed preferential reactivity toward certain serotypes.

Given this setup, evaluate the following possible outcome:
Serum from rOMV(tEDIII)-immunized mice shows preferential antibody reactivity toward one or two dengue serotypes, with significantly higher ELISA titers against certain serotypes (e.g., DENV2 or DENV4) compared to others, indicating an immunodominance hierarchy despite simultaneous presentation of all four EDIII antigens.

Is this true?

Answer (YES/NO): NO